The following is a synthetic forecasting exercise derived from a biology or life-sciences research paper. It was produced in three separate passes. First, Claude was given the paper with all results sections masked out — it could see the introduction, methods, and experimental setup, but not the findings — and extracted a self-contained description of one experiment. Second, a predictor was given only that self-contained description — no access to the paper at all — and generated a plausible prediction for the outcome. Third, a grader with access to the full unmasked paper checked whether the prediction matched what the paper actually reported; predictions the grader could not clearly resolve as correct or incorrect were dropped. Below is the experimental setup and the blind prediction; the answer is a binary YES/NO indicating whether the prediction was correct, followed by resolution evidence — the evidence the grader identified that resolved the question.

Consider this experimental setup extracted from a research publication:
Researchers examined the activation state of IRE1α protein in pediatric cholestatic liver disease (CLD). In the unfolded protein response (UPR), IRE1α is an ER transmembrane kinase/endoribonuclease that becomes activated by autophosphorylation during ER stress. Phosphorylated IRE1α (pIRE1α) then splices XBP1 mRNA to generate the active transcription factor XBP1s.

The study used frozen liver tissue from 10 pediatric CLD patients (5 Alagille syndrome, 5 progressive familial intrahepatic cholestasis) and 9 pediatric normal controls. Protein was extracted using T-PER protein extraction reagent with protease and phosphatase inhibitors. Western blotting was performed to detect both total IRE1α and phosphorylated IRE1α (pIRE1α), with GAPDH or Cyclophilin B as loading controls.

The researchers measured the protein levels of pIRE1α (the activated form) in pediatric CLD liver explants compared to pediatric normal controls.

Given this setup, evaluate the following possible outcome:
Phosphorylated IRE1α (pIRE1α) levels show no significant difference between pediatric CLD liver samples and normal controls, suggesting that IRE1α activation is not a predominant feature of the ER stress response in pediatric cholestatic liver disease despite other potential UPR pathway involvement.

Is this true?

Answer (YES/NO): NO